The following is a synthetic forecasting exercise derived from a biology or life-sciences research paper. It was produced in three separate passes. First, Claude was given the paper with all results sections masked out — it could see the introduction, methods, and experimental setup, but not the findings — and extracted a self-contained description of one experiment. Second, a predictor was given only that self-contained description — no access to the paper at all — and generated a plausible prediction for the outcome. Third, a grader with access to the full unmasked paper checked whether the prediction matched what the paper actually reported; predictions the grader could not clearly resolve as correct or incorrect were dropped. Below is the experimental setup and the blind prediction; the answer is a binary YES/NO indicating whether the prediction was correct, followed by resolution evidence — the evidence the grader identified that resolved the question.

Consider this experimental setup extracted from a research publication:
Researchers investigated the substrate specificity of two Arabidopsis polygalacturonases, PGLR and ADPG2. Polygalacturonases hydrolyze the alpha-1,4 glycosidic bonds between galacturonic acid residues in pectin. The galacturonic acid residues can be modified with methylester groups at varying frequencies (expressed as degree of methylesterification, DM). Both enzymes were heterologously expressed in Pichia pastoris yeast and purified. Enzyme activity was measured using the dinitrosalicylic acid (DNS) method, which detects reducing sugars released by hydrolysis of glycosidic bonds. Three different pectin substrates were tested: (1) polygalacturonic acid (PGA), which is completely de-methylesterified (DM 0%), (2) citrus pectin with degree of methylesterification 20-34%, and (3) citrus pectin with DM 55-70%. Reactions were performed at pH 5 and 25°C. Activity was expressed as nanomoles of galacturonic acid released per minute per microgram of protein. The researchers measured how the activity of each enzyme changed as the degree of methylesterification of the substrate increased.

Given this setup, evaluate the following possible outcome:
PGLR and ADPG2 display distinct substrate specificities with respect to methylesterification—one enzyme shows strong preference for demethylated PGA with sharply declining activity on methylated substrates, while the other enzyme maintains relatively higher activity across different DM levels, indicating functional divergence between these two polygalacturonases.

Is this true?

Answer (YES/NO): NO